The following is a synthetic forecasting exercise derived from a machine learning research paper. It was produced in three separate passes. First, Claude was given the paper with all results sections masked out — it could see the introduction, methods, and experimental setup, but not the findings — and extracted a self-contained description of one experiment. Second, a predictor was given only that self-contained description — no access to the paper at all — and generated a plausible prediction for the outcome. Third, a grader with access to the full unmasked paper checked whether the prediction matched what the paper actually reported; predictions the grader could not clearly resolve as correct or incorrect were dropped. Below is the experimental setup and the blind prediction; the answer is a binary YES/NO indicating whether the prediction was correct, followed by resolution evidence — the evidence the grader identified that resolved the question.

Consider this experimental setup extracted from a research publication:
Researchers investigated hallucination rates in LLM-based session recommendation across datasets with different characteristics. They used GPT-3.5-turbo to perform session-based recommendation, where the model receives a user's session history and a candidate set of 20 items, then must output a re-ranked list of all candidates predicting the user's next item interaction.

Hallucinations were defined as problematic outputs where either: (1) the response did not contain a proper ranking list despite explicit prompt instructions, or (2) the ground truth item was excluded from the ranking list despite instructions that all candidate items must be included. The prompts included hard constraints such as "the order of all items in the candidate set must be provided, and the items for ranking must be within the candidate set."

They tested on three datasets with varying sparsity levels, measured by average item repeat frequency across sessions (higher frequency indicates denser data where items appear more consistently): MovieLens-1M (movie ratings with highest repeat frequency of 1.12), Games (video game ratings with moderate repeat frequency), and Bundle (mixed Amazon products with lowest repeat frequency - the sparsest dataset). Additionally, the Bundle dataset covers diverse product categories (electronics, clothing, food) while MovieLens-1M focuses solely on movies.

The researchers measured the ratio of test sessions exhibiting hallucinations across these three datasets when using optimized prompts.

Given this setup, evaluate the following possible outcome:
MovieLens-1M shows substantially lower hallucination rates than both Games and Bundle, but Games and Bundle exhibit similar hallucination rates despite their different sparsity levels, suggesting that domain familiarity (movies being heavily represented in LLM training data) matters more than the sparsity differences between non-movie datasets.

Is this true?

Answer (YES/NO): NO